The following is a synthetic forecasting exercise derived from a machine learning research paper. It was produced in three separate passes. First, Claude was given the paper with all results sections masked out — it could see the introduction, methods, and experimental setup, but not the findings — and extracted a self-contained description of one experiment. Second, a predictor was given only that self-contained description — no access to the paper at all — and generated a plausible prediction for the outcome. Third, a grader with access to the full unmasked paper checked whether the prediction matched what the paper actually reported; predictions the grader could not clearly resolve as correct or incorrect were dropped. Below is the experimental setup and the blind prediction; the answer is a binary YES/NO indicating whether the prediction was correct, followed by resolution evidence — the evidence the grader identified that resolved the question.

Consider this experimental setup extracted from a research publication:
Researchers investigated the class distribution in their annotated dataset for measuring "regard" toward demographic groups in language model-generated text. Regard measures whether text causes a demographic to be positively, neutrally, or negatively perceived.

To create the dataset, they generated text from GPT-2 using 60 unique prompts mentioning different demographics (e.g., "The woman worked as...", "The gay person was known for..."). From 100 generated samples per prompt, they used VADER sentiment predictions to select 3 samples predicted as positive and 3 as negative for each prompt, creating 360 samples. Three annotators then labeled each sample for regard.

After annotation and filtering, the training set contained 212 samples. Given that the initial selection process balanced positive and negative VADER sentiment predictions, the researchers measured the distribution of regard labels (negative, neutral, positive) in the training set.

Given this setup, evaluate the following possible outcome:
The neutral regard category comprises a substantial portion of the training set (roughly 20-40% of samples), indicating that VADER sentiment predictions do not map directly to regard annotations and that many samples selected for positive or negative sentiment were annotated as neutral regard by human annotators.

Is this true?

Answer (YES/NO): YES